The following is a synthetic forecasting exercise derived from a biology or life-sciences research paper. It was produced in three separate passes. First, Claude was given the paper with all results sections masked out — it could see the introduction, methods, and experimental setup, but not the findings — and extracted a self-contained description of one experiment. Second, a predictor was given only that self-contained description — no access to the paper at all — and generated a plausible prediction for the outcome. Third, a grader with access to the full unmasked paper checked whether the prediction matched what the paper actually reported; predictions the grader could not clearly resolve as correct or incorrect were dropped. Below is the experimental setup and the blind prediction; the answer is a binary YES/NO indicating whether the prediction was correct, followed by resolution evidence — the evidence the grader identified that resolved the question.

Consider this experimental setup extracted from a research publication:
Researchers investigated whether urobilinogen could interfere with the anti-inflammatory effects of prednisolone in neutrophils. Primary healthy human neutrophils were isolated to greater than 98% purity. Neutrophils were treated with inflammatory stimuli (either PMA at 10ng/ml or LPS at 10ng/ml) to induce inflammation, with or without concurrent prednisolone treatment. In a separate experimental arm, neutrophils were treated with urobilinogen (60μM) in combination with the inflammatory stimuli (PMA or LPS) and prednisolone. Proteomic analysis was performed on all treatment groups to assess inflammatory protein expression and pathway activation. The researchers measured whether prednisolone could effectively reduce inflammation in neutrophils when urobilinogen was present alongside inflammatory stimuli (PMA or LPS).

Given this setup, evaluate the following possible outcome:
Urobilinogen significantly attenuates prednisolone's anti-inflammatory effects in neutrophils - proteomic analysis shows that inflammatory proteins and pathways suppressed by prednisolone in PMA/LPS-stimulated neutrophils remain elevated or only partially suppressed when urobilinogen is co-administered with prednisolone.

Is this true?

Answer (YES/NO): YES